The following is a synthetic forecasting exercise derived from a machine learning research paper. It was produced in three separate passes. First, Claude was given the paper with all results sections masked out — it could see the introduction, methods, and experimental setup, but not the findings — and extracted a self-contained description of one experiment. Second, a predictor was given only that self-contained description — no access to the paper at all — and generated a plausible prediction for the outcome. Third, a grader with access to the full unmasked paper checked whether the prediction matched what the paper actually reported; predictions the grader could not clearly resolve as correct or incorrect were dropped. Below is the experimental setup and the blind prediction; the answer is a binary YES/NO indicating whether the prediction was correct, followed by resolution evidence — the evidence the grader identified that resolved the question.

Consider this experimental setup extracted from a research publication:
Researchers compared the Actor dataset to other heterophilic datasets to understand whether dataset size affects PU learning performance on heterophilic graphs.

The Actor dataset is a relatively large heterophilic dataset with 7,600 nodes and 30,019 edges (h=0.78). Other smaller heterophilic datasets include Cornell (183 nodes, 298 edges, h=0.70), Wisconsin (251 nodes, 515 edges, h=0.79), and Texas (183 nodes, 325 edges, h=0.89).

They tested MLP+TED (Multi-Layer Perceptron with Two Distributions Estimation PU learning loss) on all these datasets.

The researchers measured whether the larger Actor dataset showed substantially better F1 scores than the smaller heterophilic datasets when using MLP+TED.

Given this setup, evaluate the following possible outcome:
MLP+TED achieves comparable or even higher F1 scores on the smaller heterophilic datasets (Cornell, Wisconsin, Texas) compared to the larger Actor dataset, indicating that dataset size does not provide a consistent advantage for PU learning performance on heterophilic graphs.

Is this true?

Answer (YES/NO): NO